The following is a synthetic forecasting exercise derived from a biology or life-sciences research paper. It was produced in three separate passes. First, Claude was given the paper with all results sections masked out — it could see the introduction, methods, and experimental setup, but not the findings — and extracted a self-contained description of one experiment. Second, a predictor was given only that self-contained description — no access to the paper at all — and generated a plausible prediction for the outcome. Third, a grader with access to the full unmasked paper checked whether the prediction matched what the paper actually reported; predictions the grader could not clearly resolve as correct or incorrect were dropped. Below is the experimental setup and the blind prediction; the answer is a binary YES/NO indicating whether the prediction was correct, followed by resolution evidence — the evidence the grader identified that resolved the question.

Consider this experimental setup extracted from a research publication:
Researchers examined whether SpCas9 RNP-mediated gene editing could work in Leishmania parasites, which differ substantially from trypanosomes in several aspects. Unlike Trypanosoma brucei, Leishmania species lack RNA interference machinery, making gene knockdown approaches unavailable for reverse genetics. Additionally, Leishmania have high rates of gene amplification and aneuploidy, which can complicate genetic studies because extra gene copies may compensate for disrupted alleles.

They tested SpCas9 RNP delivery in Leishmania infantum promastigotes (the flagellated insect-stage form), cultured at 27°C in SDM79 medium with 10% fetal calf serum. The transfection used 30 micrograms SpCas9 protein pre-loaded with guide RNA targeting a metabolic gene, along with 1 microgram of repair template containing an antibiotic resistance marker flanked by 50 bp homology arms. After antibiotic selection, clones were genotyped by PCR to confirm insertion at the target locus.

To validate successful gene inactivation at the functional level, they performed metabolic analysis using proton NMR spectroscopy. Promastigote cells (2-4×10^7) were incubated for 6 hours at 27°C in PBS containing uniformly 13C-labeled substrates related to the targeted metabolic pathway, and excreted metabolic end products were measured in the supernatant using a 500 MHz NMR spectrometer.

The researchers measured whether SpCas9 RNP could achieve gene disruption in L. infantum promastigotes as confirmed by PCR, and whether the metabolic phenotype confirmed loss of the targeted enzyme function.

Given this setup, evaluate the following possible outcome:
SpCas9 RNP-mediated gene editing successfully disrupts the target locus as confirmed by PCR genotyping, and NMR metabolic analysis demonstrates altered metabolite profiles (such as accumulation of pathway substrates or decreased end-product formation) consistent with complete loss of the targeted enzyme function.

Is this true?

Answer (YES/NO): YES